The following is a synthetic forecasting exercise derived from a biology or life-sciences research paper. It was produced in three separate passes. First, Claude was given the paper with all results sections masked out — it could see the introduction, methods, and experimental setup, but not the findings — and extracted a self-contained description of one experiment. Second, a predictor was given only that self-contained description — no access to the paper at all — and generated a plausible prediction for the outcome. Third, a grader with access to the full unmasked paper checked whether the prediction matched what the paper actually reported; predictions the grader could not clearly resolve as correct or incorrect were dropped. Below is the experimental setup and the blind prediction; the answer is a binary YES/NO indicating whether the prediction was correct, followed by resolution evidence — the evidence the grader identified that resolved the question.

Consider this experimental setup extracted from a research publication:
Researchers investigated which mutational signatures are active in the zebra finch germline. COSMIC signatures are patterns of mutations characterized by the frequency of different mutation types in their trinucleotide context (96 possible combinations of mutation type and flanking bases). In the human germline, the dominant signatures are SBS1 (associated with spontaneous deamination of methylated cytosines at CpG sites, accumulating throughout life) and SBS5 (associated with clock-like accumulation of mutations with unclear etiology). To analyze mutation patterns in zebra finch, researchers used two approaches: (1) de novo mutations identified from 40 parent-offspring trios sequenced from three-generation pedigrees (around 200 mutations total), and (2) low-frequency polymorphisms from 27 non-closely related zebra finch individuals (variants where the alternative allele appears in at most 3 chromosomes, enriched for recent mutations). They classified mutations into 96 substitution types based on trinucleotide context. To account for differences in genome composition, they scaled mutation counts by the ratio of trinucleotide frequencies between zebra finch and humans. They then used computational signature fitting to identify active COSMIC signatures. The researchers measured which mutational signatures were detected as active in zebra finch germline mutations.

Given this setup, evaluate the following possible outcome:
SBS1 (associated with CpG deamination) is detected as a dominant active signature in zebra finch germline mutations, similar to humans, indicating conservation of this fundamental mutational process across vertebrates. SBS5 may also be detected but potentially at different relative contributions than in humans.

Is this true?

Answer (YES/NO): NO